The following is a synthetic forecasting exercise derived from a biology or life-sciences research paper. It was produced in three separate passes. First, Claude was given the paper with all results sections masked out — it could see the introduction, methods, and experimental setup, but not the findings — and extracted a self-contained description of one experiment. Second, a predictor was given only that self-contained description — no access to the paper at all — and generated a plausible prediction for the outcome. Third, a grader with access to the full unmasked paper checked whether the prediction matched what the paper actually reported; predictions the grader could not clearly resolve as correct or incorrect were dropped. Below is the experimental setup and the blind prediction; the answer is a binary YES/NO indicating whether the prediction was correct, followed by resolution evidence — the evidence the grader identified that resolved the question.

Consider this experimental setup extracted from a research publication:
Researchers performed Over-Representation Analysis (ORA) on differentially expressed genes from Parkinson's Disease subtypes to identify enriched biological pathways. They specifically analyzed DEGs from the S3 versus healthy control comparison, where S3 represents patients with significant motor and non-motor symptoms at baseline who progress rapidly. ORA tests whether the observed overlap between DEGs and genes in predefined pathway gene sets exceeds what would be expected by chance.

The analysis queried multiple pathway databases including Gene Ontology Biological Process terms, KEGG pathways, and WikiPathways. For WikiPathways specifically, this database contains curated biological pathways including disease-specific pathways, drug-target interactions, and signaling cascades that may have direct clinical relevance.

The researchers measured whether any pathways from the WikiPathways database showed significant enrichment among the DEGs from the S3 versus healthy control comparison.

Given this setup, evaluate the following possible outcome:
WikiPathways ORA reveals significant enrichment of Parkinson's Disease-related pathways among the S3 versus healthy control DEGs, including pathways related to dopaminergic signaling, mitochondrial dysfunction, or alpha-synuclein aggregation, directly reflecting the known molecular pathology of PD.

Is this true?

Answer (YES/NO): NO